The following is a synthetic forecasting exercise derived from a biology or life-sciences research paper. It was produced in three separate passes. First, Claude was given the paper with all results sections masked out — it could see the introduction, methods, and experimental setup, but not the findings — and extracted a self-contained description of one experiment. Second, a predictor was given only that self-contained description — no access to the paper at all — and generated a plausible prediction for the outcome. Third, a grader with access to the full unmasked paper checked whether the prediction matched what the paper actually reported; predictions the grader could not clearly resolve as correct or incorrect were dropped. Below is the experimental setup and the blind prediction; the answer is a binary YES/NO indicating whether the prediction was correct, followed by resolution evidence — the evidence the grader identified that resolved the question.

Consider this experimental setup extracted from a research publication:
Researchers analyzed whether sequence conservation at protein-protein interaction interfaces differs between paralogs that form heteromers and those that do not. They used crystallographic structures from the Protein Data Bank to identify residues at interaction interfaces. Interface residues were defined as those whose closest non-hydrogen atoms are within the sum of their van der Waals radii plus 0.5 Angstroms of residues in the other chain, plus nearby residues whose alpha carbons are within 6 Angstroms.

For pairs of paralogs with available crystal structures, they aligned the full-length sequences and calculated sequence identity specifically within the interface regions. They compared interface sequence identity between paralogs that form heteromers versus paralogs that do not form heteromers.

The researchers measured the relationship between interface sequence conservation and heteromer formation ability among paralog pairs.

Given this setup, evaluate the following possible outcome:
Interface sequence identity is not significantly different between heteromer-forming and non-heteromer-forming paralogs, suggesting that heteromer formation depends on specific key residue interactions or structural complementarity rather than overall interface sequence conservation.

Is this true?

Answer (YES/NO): NO